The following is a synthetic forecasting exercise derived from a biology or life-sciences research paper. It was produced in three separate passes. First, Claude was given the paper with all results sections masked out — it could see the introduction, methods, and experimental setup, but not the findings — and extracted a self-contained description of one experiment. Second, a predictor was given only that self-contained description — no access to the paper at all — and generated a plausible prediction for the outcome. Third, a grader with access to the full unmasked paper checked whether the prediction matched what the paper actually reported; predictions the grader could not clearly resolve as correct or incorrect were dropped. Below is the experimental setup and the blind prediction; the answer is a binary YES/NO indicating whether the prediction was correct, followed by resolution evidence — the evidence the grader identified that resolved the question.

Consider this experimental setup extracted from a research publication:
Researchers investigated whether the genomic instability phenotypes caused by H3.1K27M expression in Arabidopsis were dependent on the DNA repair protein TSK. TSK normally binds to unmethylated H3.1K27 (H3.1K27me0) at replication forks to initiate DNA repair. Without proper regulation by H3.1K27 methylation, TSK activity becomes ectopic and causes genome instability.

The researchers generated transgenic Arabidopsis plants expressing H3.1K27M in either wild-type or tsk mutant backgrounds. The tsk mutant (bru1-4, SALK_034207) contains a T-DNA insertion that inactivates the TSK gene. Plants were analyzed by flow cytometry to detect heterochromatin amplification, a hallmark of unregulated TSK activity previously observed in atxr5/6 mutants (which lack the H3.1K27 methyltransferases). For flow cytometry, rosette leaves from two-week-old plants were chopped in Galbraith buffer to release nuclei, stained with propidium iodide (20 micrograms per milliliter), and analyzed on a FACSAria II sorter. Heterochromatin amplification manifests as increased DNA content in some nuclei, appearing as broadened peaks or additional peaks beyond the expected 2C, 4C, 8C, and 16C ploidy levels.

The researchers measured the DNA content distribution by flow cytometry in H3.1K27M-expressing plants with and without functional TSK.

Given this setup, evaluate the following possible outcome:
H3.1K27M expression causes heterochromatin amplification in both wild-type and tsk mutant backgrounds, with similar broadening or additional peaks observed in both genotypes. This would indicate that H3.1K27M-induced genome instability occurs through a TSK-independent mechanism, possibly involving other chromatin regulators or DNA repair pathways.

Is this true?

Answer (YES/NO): NO